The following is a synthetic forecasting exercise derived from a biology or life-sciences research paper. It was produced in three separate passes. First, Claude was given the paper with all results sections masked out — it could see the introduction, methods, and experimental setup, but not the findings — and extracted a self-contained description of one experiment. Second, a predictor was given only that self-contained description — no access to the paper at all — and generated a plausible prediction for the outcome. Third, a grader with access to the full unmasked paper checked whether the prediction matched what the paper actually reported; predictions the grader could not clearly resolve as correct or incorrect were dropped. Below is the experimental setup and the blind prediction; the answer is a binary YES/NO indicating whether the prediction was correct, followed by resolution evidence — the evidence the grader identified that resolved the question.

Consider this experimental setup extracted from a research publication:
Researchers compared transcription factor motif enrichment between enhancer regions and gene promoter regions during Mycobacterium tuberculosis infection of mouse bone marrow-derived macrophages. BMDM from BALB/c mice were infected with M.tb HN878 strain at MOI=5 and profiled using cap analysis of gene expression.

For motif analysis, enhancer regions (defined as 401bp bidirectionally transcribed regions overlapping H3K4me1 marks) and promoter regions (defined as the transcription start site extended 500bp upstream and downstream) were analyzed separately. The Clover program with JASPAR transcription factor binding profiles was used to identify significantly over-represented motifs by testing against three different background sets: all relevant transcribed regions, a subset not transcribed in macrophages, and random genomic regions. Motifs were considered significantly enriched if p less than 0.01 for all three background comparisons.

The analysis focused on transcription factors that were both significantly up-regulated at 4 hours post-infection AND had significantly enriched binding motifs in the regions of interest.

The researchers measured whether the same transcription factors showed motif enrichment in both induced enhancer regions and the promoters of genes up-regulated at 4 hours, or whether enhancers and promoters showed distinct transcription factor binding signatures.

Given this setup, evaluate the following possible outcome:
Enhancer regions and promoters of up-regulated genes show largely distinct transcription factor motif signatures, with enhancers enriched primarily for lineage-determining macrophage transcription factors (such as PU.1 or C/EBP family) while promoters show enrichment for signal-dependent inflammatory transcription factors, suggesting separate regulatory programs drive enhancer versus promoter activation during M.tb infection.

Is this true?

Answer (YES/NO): NO